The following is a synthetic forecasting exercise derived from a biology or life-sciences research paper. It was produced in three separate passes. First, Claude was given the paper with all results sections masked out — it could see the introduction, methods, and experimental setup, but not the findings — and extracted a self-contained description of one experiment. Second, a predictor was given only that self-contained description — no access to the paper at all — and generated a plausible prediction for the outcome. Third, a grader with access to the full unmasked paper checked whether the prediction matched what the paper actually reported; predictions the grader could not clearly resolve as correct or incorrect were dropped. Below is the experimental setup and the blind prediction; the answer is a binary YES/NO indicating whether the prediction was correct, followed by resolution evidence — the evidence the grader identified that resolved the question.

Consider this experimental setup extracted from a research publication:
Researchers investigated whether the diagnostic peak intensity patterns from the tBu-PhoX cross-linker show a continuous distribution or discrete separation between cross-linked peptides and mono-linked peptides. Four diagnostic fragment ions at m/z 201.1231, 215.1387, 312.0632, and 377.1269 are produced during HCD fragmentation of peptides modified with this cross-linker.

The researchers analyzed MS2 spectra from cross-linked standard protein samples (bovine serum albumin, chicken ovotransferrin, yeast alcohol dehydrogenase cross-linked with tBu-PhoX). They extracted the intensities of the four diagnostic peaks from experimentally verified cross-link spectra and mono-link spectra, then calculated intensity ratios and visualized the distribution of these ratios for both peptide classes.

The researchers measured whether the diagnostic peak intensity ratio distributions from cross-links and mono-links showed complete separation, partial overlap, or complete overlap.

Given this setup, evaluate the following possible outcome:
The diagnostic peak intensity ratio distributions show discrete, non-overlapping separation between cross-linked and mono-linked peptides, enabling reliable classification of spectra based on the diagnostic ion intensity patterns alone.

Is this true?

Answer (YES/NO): NO